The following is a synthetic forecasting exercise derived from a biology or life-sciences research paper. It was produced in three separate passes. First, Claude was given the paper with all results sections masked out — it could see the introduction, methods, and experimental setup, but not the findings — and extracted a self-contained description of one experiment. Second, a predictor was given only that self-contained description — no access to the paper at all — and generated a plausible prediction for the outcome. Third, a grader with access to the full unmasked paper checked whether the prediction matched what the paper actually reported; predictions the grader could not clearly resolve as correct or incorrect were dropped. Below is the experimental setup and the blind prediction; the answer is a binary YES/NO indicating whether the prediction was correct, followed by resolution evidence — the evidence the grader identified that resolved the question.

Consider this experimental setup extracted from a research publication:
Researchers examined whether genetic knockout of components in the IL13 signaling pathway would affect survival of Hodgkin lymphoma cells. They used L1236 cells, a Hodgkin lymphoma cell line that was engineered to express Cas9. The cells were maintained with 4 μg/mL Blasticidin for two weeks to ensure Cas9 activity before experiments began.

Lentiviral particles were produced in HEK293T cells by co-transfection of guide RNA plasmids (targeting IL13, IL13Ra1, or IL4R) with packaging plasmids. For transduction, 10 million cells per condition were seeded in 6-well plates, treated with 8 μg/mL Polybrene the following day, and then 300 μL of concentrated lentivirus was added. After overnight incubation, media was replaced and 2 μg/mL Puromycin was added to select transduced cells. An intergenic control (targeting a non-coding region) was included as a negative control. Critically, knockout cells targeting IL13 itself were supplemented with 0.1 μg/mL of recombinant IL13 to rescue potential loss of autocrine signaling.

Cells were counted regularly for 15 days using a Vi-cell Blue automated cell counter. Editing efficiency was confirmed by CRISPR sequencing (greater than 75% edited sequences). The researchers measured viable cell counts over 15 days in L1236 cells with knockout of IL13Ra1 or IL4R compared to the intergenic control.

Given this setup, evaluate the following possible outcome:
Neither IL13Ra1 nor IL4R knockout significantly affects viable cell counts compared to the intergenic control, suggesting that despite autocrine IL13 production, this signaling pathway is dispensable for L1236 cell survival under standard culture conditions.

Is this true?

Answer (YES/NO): NO